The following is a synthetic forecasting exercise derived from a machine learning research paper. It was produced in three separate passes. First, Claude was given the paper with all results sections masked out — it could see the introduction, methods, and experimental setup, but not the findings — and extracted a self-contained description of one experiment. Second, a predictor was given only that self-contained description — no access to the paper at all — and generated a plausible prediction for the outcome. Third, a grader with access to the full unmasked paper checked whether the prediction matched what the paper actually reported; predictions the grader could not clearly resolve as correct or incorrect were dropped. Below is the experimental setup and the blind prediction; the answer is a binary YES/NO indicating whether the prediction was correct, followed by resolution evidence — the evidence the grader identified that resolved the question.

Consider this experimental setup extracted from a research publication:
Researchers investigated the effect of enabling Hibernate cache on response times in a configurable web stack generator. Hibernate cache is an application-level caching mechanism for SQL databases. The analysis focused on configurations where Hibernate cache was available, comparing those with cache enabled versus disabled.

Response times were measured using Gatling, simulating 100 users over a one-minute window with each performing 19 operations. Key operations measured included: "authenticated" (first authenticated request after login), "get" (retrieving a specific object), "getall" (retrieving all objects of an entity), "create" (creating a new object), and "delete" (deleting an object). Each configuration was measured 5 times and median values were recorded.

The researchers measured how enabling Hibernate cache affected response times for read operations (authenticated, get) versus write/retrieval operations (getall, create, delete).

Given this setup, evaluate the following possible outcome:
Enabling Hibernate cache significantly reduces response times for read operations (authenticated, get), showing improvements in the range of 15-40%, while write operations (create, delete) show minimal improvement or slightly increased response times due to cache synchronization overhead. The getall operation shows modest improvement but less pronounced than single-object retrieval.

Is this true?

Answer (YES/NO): NO